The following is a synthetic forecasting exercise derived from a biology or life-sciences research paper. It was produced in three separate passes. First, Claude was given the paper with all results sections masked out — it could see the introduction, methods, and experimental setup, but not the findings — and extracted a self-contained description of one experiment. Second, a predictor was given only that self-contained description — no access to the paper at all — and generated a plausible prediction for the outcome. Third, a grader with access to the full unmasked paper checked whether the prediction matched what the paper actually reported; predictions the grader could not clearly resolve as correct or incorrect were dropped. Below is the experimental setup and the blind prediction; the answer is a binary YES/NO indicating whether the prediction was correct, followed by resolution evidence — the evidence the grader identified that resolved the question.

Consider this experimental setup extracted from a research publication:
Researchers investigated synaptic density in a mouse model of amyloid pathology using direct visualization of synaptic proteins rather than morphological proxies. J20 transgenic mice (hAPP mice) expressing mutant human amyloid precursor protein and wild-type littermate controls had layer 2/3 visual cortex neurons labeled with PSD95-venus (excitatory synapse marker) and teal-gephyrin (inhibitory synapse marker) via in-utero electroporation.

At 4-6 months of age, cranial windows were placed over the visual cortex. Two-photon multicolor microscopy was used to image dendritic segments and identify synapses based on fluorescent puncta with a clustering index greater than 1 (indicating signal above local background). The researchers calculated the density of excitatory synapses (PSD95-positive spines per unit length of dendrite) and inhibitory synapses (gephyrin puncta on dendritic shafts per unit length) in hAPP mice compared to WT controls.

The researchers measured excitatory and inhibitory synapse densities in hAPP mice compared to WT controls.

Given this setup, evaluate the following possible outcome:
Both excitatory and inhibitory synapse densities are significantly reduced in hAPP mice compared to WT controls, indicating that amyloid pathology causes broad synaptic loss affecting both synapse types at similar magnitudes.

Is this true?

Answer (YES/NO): NO